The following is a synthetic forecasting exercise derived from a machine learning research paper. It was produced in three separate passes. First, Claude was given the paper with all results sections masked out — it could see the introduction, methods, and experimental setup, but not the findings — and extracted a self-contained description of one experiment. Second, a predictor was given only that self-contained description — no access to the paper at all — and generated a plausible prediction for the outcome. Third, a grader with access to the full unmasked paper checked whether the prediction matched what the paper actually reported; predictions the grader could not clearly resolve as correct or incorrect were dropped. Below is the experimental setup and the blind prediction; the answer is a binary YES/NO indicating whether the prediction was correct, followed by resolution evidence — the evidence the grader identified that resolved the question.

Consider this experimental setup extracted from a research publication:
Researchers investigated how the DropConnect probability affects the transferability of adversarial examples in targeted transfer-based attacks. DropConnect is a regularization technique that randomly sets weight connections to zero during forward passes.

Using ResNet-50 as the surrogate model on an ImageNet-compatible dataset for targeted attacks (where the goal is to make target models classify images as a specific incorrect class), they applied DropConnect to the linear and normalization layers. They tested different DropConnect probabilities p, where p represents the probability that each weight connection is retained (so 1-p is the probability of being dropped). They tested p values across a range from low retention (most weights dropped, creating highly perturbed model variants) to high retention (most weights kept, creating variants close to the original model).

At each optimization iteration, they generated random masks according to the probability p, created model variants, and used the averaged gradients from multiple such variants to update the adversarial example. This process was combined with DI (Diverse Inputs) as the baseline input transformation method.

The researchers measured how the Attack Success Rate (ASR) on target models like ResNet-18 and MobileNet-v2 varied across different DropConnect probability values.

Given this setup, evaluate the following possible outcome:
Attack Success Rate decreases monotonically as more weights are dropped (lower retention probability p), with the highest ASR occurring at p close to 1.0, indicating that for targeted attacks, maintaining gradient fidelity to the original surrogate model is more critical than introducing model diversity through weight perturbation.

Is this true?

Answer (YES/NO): NO